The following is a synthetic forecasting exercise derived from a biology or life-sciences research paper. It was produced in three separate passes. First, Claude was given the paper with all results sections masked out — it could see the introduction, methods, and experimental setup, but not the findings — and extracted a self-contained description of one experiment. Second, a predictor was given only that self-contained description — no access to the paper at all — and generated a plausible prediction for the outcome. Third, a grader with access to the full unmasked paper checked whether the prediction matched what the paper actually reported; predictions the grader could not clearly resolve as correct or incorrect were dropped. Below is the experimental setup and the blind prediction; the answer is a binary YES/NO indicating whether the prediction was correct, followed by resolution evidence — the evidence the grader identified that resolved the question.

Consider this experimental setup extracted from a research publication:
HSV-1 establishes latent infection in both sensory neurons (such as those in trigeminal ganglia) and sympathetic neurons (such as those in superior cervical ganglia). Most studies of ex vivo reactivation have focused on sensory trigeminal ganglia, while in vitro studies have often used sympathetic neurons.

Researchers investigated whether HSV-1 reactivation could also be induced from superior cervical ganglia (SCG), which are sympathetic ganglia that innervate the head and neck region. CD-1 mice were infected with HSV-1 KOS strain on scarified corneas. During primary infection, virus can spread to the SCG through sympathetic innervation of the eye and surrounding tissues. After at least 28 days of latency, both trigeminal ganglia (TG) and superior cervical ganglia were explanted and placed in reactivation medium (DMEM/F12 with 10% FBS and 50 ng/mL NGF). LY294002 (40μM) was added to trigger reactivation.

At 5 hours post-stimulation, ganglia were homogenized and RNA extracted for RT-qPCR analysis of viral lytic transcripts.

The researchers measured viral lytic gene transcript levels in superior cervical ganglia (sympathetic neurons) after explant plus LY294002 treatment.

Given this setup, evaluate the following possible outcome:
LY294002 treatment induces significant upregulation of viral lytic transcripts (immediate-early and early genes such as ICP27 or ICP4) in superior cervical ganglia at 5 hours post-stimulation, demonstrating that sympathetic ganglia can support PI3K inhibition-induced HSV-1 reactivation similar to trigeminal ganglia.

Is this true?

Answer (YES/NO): YES